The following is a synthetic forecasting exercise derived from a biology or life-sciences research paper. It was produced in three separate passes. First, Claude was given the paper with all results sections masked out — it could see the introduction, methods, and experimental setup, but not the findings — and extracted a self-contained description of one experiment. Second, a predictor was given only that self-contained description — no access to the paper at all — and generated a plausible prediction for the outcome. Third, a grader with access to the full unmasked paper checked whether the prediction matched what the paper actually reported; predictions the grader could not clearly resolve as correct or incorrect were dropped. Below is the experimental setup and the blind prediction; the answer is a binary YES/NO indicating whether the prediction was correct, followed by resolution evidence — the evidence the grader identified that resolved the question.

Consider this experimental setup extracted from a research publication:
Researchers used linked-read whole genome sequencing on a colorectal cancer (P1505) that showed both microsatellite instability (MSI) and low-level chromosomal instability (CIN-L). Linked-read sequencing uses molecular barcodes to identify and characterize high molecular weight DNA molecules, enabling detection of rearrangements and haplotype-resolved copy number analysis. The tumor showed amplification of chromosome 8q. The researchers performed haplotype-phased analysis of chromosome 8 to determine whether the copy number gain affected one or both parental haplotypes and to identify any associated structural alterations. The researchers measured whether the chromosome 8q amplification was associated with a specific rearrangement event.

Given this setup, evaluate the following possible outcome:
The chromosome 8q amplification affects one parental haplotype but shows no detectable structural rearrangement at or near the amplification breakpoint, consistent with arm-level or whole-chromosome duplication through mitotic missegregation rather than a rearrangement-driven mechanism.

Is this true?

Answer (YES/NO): NO